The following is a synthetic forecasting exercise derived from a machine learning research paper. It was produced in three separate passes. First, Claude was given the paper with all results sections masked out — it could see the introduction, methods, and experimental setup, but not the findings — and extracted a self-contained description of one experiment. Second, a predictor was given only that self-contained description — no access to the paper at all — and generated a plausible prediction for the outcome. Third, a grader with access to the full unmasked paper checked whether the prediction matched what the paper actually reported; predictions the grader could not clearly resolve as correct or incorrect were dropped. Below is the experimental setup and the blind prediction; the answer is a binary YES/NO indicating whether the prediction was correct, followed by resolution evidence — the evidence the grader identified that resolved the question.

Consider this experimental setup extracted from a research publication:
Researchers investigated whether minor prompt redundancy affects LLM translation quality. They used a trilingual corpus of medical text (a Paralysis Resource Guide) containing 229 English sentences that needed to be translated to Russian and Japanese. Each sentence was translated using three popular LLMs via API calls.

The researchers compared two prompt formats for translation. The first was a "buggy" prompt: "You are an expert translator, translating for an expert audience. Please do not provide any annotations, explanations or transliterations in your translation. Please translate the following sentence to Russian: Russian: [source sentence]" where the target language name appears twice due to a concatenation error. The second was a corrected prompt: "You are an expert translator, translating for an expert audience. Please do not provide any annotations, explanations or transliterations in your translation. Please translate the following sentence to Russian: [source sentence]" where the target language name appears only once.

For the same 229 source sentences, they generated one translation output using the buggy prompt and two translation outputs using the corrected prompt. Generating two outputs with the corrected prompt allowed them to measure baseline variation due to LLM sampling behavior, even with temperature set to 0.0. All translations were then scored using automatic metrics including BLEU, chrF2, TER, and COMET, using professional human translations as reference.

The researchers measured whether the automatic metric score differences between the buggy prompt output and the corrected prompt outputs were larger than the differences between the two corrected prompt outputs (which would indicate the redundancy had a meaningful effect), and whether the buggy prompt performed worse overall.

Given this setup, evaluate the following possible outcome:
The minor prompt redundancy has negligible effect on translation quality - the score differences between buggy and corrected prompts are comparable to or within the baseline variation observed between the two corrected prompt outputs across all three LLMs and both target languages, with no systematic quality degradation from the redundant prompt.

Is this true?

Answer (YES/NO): YES